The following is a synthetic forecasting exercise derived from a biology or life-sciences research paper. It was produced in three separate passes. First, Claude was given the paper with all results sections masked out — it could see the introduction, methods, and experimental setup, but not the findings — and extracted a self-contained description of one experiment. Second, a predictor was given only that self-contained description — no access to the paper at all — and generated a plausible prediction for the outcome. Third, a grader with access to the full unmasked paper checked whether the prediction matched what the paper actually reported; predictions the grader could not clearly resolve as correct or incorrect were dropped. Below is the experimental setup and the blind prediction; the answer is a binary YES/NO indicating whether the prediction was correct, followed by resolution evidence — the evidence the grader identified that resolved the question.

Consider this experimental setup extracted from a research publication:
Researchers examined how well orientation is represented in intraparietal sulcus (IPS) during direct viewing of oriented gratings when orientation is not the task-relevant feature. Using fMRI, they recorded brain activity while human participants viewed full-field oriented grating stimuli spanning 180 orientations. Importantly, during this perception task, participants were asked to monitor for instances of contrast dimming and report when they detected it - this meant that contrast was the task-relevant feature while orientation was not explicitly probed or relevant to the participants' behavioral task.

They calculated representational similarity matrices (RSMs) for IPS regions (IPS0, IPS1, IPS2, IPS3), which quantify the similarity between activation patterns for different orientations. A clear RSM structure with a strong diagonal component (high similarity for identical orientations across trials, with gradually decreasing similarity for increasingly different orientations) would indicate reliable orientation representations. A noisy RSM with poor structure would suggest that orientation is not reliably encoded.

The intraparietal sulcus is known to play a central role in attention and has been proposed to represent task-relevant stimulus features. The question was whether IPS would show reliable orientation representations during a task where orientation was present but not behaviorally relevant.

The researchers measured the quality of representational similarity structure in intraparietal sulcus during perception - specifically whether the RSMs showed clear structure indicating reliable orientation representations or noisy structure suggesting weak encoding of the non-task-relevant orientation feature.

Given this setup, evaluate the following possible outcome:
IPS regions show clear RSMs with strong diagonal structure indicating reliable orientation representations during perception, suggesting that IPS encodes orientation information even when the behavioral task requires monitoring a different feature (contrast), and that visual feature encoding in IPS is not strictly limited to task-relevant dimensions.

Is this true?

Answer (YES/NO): NO